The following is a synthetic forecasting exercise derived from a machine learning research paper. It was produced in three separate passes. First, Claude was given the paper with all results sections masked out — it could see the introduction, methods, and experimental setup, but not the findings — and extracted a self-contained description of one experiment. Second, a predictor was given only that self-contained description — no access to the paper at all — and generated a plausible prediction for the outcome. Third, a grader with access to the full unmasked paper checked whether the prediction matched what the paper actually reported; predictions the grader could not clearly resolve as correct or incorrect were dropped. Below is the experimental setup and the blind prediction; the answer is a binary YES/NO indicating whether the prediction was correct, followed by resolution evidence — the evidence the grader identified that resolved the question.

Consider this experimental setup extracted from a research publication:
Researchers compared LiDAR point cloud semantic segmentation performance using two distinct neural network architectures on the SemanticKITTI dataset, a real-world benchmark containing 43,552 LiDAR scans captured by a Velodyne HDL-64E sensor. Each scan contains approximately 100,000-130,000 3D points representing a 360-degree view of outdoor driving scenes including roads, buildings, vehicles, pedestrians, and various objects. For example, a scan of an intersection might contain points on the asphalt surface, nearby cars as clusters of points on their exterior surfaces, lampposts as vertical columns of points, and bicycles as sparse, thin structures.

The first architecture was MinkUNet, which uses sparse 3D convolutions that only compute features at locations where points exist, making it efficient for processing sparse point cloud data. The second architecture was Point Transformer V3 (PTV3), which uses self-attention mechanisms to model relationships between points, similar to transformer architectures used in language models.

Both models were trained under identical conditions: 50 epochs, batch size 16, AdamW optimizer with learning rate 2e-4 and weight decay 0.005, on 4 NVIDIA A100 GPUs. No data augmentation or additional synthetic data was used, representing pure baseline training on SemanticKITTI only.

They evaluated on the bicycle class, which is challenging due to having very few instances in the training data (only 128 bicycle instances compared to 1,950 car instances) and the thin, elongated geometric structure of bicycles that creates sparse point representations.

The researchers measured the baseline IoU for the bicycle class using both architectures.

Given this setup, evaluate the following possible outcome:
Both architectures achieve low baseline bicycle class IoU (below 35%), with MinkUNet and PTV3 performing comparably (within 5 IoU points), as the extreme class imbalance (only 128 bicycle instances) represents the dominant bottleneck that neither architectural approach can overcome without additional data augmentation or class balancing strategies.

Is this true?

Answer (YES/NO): NO